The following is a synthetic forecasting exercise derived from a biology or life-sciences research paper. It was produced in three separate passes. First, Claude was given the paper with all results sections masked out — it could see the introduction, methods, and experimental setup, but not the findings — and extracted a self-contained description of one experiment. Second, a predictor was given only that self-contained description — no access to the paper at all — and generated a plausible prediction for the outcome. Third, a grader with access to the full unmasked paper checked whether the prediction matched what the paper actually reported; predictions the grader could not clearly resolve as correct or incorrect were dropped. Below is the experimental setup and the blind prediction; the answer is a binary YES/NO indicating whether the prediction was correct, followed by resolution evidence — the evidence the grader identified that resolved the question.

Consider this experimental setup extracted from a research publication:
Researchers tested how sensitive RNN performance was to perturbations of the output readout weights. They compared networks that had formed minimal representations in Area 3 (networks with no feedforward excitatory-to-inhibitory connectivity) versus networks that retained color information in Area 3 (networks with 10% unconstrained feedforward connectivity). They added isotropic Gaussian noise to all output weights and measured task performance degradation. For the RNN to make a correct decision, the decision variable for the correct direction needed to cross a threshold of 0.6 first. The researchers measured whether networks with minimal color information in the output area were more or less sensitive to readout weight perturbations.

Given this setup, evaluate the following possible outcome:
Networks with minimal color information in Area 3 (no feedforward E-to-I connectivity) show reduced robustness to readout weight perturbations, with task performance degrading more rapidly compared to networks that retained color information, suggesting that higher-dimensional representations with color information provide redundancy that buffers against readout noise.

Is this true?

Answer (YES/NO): NO